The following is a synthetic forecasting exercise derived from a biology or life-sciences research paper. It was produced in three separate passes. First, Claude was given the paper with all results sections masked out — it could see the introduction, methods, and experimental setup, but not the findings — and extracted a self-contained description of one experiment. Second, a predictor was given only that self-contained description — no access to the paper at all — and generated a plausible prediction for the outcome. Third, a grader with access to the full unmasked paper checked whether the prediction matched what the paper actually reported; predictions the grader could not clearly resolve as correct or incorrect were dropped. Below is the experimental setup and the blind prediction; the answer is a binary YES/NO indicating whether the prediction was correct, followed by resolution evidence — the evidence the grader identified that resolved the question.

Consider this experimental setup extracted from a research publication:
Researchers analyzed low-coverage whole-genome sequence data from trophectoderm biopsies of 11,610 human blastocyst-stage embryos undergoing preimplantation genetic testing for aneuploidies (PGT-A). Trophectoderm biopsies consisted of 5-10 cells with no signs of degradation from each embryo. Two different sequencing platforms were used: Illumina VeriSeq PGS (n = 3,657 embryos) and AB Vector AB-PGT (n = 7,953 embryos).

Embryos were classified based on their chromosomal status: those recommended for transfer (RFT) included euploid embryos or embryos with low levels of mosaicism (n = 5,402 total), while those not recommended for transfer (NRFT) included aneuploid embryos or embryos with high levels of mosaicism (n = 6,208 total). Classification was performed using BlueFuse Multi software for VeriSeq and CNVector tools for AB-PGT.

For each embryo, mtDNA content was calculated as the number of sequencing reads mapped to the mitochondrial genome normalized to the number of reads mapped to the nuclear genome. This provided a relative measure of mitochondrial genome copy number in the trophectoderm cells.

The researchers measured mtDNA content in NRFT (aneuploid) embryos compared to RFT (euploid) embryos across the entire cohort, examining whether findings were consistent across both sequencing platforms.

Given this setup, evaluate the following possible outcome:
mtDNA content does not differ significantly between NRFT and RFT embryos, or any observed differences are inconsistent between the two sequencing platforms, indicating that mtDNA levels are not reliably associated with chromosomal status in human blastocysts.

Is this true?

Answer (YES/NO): NO